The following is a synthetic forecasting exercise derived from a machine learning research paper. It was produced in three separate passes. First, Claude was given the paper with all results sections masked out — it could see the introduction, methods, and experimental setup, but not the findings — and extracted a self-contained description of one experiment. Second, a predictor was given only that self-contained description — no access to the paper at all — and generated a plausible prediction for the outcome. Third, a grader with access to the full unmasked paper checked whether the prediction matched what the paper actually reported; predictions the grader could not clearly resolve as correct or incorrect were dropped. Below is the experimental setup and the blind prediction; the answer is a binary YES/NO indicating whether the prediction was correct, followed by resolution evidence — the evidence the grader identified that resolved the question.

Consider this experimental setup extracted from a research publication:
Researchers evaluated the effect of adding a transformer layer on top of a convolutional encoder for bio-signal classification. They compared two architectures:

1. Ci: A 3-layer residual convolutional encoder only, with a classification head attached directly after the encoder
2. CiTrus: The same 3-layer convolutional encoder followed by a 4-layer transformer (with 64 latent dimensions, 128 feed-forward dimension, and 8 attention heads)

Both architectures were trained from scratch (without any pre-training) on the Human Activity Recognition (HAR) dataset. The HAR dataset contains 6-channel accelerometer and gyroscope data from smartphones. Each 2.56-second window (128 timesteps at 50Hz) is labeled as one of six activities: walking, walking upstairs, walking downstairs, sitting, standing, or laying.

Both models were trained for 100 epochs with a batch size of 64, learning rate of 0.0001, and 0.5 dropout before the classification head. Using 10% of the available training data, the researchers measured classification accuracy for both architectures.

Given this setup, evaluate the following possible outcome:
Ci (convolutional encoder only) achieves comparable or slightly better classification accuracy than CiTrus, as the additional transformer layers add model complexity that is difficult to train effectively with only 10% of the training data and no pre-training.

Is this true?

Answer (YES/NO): NO